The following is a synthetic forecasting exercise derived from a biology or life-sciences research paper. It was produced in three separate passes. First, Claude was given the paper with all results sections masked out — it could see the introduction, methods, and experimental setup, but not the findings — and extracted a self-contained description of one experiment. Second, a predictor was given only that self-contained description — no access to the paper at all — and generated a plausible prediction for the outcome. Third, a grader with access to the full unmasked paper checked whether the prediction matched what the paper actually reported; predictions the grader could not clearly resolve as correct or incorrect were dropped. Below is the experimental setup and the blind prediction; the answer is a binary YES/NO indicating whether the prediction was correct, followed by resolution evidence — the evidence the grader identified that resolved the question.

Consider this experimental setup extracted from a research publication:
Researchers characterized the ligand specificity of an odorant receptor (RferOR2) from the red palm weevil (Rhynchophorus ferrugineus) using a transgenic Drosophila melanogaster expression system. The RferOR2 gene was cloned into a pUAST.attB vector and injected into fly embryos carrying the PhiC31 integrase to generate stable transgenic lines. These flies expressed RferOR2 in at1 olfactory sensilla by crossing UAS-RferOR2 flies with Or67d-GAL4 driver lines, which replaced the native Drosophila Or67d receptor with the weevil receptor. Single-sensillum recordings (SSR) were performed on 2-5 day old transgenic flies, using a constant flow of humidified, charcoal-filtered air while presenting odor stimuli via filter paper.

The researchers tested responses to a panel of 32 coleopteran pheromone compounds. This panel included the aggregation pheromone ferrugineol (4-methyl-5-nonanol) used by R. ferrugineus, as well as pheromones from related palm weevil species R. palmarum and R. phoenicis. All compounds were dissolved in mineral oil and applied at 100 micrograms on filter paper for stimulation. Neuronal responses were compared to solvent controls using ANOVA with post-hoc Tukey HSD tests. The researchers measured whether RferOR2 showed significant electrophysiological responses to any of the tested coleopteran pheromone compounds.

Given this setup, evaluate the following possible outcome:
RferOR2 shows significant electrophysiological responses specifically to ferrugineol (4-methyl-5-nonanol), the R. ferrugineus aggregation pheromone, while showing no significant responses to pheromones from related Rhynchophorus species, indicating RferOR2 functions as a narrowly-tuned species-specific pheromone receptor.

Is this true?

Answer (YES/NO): NO